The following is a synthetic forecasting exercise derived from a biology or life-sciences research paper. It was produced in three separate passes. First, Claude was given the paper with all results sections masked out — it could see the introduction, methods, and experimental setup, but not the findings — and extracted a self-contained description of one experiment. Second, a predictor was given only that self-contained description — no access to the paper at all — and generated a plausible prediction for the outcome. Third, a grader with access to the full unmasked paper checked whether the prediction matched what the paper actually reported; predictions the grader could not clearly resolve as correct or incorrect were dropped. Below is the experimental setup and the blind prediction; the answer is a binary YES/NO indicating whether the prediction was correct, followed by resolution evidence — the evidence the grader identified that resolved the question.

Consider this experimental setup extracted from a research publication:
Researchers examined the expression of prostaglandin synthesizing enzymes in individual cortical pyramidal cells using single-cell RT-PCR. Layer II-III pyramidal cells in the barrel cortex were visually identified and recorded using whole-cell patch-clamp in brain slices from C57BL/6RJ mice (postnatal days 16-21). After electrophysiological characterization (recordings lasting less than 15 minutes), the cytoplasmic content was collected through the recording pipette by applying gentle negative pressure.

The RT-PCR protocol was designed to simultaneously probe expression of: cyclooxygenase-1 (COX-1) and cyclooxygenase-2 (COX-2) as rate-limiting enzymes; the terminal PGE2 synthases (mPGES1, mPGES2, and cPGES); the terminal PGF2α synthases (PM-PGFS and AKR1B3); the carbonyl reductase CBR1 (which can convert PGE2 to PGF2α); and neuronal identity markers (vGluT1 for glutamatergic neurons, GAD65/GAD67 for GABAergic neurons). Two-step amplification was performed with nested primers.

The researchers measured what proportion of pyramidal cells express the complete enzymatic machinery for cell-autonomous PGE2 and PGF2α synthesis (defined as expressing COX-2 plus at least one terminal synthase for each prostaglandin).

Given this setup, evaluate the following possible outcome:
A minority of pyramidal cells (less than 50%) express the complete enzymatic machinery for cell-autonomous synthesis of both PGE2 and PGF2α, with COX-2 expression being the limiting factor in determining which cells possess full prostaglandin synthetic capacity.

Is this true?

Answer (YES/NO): YES